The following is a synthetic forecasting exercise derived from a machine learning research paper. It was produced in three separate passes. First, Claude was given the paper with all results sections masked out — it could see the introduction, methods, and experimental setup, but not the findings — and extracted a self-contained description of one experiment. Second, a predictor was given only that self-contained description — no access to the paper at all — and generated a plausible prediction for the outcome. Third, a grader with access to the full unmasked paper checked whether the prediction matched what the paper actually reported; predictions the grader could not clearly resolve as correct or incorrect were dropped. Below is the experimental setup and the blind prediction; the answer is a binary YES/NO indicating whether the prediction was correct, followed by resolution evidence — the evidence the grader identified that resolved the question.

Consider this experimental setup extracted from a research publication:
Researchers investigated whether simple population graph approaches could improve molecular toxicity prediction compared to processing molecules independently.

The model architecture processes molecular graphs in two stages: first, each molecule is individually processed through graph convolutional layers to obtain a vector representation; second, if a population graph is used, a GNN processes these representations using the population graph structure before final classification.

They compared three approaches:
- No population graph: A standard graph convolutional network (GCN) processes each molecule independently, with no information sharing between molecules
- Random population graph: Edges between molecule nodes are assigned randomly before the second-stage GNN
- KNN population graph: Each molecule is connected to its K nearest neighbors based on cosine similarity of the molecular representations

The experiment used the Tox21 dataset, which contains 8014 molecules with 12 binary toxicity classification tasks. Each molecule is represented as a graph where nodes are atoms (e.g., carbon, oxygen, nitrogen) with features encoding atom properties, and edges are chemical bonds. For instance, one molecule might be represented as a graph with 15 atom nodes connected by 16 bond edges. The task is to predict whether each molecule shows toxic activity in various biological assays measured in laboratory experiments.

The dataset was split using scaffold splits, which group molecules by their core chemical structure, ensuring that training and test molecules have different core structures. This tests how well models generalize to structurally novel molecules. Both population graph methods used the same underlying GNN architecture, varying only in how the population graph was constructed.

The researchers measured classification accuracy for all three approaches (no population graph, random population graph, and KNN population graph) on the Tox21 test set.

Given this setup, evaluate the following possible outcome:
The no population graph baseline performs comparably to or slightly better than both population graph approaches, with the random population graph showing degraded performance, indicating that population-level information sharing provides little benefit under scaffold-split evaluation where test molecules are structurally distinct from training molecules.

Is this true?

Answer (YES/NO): NO